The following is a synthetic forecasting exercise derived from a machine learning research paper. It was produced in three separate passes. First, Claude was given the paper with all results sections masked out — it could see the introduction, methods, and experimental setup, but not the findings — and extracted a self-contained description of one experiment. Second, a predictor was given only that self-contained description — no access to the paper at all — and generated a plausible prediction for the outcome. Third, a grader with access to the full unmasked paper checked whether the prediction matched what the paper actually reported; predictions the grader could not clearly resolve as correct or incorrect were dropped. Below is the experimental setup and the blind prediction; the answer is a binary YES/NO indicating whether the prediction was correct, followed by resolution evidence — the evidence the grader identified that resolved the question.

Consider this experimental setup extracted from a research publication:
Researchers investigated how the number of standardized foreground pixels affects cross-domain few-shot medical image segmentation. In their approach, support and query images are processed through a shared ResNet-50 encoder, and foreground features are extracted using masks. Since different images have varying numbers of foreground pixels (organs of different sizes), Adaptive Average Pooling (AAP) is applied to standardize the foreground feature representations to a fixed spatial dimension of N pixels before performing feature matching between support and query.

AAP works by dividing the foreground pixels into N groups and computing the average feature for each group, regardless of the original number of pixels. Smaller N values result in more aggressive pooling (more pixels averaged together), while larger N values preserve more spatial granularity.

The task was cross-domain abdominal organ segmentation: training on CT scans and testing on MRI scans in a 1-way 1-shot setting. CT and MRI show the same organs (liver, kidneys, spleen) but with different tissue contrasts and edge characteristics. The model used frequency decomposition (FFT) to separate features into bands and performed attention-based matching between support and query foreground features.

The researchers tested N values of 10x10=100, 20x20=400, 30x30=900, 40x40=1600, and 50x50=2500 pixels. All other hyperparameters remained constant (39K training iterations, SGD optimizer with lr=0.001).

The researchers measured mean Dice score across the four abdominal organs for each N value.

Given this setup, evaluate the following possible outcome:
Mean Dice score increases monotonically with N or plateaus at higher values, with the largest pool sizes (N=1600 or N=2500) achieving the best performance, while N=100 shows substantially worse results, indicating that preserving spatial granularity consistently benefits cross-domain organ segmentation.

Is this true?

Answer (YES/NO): NO